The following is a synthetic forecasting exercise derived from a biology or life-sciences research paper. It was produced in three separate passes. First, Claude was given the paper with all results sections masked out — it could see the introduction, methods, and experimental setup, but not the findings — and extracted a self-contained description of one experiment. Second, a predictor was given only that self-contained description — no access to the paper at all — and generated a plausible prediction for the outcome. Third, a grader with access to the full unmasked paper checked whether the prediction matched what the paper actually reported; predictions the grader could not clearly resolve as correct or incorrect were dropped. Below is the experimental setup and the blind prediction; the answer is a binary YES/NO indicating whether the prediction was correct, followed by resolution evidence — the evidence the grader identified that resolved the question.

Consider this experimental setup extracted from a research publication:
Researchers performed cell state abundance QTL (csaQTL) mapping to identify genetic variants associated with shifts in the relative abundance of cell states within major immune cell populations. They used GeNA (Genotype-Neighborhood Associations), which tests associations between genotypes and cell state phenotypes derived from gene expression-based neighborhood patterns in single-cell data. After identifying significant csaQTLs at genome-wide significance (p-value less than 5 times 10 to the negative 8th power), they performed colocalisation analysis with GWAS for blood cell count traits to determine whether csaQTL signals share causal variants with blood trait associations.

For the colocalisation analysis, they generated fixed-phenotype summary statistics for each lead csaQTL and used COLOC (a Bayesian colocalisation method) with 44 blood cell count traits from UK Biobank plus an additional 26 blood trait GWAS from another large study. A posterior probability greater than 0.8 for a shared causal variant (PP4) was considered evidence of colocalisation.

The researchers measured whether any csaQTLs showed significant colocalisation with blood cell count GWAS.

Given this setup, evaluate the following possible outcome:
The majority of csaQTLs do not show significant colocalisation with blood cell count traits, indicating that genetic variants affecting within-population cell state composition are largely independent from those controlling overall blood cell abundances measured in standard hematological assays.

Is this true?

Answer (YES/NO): YES